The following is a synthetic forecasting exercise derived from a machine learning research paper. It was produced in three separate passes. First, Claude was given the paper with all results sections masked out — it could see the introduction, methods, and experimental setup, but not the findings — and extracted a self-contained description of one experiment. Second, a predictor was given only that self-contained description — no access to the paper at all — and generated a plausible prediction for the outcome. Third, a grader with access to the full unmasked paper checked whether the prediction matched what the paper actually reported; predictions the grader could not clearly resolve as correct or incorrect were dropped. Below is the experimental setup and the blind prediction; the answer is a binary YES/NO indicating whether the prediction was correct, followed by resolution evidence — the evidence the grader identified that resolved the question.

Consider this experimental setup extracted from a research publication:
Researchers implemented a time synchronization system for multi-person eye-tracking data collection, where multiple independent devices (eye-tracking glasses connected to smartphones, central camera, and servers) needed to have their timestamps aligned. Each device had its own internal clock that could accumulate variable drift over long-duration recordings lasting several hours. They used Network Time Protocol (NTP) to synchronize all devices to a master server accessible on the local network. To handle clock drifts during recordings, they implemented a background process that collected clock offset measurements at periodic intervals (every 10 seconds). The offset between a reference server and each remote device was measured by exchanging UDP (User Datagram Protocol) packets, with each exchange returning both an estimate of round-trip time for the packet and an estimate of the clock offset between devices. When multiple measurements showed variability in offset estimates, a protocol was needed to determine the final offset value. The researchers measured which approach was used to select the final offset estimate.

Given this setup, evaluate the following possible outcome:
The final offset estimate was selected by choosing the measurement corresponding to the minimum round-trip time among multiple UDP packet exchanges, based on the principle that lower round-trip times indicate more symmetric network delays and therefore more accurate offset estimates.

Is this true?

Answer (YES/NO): YES